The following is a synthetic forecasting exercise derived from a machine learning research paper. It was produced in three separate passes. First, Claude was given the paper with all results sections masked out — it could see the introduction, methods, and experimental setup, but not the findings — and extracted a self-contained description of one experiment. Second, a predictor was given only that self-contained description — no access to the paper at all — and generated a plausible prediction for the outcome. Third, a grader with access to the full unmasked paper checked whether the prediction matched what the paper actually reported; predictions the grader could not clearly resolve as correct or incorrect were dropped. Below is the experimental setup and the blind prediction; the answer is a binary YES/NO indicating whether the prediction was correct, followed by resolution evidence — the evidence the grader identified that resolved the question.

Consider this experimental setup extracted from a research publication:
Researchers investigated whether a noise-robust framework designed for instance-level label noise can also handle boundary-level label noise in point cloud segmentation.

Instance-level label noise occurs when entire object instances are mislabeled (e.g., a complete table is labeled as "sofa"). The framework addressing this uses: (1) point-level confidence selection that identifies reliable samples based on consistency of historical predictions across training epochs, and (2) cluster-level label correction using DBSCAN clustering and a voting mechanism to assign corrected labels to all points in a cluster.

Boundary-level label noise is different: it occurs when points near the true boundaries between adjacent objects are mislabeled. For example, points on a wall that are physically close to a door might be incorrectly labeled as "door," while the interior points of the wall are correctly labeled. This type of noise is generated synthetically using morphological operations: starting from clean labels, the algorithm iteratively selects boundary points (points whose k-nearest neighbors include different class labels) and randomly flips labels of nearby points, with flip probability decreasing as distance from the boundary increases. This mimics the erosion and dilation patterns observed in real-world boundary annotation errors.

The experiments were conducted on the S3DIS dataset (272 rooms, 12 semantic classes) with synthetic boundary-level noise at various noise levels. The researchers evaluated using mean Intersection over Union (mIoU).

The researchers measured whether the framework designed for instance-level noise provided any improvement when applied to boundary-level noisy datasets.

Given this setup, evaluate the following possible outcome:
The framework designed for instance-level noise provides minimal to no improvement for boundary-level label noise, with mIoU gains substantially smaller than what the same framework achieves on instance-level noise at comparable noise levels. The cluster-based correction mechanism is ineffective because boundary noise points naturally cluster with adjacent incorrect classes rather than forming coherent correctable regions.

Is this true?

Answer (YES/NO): NO